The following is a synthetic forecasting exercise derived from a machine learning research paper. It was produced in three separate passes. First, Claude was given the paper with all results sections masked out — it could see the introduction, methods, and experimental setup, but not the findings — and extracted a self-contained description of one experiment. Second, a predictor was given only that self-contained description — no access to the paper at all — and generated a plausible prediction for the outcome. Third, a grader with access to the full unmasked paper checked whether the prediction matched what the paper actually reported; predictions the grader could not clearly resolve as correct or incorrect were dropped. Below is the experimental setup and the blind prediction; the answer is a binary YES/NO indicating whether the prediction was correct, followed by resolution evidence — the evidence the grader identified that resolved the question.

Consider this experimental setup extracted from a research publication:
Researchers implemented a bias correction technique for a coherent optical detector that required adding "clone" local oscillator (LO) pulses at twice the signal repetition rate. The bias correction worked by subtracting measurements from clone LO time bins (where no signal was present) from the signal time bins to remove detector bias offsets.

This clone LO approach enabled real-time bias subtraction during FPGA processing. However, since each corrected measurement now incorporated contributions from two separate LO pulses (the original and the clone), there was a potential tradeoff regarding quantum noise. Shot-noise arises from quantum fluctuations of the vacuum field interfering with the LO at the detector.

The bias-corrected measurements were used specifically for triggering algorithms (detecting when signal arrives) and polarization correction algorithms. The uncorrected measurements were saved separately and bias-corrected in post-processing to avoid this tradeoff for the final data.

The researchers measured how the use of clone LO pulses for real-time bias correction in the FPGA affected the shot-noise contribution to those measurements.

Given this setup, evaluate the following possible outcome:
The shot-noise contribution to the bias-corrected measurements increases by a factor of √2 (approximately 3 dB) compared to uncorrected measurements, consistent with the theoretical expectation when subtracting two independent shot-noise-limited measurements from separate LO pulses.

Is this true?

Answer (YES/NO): YES